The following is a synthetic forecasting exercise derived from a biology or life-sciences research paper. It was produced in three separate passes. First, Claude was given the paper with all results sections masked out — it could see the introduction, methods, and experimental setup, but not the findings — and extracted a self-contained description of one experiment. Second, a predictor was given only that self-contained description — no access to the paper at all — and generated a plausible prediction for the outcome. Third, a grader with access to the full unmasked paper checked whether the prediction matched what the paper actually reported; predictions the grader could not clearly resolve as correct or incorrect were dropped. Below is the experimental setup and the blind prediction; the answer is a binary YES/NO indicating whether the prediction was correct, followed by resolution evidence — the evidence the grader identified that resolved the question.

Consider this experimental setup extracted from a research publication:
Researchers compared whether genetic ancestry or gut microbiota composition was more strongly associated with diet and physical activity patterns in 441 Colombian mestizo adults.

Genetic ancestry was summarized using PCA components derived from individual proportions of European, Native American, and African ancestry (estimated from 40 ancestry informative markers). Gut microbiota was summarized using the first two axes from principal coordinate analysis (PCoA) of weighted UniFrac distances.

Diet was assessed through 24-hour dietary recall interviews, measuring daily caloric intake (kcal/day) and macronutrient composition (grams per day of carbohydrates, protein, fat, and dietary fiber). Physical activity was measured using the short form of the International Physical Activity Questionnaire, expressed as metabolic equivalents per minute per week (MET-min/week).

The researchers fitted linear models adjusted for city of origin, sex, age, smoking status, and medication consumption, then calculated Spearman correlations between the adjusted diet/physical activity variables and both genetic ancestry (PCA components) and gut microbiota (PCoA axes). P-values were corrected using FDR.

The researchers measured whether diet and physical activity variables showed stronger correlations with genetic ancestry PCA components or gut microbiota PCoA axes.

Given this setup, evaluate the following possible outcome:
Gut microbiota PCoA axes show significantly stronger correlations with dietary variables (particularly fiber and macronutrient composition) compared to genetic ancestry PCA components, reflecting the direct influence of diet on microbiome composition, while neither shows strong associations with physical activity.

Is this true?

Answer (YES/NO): NO